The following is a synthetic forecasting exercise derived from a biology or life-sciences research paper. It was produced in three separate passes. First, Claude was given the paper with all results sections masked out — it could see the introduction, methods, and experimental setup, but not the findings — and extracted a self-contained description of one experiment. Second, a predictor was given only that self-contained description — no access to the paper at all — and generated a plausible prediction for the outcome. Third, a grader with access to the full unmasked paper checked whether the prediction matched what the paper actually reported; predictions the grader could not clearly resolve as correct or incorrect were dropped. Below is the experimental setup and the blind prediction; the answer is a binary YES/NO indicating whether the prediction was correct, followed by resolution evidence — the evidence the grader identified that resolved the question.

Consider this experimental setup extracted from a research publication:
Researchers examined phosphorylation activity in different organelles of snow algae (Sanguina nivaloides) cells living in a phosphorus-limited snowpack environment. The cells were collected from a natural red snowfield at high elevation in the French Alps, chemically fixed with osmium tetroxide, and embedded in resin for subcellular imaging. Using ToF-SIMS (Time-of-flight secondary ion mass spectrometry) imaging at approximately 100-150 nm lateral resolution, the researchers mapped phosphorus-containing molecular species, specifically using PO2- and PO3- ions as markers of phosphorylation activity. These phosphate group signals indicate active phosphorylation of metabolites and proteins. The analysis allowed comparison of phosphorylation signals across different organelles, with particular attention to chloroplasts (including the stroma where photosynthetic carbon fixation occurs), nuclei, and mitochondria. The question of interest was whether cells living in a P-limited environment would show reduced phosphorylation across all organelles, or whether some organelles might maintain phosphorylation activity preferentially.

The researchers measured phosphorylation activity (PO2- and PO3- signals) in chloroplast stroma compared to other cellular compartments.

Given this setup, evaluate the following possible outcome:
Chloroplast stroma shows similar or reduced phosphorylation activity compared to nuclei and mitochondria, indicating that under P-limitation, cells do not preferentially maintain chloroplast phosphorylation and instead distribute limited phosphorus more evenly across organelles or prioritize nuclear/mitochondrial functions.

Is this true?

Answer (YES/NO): NO